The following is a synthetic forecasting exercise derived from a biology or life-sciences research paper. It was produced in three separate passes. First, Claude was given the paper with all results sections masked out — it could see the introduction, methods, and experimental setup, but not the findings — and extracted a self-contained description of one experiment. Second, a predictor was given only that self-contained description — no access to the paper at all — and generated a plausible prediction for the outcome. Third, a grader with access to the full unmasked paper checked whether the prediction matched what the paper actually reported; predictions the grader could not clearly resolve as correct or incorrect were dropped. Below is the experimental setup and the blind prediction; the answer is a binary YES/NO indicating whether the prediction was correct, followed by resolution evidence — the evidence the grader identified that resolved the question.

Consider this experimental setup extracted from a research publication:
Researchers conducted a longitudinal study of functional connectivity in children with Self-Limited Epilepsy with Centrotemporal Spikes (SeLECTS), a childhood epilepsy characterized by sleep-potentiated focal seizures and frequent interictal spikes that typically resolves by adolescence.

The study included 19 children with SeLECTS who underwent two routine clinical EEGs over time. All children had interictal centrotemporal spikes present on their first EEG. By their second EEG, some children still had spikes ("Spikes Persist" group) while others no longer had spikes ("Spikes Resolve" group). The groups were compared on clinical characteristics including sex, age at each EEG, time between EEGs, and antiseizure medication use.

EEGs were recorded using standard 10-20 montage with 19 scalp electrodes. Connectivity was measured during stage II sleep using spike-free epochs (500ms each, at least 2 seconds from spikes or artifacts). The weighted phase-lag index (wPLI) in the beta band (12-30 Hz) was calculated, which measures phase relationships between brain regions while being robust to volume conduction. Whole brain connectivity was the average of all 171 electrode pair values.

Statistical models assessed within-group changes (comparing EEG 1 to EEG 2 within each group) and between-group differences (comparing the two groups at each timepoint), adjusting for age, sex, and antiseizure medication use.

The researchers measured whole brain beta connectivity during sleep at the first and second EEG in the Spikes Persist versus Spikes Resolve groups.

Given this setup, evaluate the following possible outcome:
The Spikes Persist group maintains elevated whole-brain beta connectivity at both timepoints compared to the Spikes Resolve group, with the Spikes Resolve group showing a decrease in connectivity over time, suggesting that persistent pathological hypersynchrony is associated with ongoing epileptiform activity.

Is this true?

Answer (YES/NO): NO